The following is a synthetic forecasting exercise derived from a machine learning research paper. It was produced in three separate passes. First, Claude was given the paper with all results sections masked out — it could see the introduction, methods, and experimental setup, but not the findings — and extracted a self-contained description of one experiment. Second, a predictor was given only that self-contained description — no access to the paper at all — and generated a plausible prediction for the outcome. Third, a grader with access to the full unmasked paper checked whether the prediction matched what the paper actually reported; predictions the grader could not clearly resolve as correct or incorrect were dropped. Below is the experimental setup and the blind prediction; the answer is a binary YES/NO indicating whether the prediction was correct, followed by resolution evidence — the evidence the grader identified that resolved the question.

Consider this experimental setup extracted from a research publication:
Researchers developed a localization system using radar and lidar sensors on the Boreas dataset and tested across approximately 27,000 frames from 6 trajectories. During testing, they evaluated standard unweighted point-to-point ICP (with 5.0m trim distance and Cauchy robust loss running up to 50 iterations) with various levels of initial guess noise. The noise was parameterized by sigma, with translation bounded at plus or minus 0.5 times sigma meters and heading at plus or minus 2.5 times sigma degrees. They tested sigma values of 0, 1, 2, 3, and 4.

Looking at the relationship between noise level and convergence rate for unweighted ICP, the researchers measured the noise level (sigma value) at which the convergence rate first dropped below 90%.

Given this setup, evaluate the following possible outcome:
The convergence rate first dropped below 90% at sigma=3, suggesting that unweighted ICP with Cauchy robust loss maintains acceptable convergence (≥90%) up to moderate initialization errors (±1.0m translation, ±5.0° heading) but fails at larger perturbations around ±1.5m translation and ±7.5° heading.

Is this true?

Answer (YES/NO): YES